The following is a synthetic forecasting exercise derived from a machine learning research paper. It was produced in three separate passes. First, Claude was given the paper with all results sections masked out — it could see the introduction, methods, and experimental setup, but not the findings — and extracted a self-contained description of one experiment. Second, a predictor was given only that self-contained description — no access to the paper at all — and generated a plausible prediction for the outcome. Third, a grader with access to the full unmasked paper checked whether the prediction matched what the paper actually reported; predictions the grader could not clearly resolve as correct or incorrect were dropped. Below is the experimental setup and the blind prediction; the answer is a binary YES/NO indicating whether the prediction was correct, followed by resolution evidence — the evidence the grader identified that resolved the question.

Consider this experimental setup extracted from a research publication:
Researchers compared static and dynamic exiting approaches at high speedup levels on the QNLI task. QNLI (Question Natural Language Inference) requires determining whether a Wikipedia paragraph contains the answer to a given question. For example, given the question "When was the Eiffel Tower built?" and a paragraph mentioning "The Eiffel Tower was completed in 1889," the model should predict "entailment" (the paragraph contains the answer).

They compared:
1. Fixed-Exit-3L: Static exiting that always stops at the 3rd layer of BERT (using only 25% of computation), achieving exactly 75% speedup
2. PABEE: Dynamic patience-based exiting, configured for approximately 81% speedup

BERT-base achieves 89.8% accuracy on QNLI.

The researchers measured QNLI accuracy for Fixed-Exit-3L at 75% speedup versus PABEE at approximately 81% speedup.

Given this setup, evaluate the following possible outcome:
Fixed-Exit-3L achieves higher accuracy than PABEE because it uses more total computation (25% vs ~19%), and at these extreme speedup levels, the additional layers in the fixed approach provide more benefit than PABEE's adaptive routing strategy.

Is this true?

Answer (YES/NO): YES